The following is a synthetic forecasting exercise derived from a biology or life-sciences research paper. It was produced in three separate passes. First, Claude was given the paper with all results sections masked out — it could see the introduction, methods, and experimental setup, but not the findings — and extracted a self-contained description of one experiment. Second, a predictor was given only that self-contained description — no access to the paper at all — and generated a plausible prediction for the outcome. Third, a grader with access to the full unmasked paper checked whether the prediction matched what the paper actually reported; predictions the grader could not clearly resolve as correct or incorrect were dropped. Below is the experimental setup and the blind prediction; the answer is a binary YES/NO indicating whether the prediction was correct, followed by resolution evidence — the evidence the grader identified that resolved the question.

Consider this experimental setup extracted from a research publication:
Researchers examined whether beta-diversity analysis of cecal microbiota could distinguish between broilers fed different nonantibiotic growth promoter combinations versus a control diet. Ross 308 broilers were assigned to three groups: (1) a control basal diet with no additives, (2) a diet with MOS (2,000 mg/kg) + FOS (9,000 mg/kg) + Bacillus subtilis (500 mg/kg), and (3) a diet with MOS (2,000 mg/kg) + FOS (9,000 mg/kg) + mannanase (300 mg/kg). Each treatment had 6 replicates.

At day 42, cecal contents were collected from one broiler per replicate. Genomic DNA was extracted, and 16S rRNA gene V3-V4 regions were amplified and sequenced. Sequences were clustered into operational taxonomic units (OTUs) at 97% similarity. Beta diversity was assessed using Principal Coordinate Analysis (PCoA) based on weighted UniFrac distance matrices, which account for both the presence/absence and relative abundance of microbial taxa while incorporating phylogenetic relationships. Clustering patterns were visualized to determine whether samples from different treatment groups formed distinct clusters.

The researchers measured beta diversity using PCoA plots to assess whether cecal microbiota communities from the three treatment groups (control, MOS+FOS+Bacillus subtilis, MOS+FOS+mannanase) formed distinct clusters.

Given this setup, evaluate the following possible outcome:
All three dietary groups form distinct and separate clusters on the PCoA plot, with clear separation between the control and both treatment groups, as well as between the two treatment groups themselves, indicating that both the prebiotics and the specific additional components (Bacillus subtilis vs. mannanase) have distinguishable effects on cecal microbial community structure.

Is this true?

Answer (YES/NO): NO